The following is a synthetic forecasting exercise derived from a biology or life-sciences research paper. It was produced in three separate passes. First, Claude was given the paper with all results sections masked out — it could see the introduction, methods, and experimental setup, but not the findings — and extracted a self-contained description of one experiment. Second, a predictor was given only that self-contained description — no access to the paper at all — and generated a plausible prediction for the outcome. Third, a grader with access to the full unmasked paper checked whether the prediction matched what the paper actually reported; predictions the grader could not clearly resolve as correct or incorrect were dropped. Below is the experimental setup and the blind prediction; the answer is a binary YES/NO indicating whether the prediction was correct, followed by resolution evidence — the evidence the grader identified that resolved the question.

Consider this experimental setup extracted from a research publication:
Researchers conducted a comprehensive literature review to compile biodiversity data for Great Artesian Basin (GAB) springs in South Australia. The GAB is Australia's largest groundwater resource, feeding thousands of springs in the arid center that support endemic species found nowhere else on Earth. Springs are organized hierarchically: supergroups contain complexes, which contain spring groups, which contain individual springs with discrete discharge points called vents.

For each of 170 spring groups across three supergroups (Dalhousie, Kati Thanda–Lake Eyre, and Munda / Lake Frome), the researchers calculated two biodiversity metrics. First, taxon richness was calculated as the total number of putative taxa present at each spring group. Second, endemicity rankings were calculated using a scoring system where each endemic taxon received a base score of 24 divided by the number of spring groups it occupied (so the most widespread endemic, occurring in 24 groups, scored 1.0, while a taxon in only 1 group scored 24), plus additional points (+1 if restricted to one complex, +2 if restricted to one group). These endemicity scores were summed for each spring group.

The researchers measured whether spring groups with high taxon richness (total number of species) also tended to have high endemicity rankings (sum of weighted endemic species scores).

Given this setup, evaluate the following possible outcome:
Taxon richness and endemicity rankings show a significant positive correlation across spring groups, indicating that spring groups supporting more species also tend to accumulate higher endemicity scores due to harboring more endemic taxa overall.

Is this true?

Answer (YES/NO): NO